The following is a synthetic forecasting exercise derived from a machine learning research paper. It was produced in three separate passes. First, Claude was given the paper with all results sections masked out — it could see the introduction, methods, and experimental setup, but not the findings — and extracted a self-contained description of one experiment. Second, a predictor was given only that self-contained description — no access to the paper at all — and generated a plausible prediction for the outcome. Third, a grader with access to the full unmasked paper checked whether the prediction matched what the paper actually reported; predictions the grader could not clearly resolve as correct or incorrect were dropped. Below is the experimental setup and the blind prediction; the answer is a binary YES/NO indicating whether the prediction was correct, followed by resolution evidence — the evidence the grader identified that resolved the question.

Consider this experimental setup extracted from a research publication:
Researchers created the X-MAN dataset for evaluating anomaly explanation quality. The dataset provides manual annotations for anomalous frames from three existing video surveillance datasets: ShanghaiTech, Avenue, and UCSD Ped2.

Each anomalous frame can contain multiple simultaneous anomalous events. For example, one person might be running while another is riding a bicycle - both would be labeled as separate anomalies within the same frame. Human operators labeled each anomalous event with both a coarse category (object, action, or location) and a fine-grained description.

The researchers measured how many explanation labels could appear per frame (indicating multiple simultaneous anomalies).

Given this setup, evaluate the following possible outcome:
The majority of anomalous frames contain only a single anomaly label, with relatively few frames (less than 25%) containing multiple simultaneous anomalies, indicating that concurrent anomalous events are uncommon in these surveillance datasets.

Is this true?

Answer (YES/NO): NO